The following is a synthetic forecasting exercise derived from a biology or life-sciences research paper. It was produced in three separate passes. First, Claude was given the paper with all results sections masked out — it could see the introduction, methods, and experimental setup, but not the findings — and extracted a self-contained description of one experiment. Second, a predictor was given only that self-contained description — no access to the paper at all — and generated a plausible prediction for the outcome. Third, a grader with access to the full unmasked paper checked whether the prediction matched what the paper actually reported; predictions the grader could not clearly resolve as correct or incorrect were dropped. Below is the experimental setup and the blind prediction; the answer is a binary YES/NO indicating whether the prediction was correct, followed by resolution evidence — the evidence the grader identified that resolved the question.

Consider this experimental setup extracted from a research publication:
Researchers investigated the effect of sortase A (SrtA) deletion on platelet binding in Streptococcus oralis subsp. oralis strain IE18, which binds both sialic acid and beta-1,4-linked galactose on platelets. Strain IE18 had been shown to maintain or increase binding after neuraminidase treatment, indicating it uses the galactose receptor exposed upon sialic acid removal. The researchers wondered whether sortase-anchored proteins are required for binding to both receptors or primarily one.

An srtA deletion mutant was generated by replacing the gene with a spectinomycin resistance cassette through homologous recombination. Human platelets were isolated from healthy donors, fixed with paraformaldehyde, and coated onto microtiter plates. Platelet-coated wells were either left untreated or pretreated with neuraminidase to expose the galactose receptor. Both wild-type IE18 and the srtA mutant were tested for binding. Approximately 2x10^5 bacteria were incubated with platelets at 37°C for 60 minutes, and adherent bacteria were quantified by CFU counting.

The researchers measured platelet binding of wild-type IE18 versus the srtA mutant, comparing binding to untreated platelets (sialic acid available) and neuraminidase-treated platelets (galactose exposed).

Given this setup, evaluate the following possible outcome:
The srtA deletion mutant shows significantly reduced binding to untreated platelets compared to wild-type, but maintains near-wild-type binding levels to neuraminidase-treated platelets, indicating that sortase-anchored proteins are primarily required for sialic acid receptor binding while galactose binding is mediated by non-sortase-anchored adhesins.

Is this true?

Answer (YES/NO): NO